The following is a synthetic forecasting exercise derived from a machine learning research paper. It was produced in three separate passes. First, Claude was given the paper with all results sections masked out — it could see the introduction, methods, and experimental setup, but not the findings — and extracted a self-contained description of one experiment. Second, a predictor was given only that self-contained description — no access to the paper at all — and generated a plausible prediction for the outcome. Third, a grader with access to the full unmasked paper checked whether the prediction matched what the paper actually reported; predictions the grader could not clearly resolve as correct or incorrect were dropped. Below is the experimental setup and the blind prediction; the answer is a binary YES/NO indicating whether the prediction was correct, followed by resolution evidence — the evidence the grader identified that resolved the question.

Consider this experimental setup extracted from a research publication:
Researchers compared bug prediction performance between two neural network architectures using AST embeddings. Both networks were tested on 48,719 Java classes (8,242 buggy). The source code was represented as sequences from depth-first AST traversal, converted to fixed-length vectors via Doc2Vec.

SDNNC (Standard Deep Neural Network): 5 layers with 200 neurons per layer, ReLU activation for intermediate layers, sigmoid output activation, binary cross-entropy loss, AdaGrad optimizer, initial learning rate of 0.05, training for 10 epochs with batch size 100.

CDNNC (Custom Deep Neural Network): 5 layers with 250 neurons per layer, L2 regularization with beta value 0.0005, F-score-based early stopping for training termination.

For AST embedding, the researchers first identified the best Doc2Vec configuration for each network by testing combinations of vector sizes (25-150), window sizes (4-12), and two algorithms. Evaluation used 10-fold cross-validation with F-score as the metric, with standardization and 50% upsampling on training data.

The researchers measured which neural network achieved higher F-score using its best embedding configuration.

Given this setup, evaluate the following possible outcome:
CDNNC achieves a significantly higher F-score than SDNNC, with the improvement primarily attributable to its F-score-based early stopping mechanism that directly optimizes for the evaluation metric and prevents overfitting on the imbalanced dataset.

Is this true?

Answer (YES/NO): NO